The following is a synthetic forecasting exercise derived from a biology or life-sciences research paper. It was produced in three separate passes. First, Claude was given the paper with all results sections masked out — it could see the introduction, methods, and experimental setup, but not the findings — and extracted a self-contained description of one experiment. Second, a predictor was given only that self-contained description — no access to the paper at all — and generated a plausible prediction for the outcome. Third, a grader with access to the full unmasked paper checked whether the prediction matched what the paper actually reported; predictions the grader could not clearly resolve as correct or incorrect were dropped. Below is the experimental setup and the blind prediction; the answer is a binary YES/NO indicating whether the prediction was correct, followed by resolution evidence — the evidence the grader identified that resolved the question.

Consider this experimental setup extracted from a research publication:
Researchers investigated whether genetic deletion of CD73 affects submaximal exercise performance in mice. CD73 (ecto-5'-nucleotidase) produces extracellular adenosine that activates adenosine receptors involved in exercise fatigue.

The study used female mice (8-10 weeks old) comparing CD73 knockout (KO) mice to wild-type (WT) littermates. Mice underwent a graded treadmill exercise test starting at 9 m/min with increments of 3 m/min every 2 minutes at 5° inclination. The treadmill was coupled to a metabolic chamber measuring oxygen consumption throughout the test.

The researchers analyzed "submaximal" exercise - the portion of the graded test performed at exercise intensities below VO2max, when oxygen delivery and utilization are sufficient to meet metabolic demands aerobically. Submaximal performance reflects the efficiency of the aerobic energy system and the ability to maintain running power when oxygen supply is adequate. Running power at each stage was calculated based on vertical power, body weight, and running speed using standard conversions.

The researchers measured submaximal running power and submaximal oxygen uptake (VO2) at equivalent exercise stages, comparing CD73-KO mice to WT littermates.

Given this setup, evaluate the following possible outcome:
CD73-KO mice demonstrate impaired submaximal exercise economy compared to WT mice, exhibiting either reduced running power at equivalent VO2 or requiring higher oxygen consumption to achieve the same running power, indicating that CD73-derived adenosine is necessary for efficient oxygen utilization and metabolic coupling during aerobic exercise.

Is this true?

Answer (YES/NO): NO